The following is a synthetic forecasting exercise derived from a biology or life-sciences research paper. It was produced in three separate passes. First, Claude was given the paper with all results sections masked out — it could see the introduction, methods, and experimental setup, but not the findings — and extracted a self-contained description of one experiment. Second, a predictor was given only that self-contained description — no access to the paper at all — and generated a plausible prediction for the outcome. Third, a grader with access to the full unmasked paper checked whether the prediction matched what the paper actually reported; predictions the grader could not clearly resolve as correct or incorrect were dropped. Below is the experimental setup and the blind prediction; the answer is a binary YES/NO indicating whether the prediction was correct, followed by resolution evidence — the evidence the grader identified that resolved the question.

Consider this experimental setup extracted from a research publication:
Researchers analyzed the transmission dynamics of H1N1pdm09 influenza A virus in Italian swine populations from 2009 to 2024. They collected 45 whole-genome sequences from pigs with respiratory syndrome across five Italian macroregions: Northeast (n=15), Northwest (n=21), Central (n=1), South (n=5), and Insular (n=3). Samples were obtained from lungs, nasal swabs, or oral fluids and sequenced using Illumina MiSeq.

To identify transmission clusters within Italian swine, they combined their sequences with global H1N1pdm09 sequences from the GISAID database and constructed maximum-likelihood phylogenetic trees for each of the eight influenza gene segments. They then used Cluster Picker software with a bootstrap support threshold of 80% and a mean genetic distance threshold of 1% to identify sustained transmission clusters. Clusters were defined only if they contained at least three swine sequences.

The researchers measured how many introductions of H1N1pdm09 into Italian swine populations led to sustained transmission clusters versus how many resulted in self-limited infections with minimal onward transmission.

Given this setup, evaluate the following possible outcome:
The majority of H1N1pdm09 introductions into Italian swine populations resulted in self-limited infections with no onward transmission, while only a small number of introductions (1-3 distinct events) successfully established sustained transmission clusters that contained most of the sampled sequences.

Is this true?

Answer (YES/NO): NO